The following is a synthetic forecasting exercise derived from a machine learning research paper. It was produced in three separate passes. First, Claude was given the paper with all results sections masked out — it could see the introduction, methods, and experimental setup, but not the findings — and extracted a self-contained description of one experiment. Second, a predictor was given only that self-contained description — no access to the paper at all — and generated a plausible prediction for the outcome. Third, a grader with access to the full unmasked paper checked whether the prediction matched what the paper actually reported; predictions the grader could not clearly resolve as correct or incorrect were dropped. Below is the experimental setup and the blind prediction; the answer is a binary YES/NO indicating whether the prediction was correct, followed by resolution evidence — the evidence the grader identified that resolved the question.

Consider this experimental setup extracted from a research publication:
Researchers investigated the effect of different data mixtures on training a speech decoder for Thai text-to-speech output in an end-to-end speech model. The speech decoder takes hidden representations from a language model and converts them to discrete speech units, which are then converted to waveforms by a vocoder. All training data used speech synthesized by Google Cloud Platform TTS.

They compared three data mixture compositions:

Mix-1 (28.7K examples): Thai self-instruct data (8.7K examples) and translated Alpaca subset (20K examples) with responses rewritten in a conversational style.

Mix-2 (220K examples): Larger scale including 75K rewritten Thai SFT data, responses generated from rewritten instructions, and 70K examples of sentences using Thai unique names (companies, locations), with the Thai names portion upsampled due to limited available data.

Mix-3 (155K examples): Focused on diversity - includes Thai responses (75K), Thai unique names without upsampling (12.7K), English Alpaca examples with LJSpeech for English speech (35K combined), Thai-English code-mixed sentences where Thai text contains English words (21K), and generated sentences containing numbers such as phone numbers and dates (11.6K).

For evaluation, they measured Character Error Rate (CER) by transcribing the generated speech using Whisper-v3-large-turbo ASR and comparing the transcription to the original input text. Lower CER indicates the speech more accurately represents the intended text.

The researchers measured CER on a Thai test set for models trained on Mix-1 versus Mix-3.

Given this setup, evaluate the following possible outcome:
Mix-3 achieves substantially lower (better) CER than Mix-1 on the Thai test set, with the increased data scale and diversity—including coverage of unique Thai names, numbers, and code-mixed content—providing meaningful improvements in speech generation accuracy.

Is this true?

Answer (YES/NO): NO